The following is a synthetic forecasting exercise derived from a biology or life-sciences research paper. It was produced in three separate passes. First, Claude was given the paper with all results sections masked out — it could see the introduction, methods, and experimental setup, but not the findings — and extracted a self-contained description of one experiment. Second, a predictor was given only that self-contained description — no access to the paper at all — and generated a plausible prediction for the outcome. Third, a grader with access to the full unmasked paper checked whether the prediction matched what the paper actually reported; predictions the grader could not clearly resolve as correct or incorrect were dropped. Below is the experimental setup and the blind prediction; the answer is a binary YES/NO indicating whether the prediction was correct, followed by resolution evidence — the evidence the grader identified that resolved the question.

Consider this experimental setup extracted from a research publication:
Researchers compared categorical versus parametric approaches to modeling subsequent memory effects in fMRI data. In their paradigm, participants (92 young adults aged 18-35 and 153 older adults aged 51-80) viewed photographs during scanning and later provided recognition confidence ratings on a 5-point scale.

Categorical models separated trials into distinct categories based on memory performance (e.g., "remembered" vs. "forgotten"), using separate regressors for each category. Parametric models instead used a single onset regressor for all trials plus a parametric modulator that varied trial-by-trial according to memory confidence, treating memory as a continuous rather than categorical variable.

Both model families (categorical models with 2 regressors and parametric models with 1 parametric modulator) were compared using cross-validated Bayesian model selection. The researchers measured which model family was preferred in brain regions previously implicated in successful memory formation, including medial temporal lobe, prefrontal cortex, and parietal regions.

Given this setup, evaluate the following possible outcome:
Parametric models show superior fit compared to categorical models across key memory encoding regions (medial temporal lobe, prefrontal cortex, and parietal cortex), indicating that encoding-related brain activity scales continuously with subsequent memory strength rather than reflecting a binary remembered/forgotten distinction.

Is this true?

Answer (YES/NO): YES